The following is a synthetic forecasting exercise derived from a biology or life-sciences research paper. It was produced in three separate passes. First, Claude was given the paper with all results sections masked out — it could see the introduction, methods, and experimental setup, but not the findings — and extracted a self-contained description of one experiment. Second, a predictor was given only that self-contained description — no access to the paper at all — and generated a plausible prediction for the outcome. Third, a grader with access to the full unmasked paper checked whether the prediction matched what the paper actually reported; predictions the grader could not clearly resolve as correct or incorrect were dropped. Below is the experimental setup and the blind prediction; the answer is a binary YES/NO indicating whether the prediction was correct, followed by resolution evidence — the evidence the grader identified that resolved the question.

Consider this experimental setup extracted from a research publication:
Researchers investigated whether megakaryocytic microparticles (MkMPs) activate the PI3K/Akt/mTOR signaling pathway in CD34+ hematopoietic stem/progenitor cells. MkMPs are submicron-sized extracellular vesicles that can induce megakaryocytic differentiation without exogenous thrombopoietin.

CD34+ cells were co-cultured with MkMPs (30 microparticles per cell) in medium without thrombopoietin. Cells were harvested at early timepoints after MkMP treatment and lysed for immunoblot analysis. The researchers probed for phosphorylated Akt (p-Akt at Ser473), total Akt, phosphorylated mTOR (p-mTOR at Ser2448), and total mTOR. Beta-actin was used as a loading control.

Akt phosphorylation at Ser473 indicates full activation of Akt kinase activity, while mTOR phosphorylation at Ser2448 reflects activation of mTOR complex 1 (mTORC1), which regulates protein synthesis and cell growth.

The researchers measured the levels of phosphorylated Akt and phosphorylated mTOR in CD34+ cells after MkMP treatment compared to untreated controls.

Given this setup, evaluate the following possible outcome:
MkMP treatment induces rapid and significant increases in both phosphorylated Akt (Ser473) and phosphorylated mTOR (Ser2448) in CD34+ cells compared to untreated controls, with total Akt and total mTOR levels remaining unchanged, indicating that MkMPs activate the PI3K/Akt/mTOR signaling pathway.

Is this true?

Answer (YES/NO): NO